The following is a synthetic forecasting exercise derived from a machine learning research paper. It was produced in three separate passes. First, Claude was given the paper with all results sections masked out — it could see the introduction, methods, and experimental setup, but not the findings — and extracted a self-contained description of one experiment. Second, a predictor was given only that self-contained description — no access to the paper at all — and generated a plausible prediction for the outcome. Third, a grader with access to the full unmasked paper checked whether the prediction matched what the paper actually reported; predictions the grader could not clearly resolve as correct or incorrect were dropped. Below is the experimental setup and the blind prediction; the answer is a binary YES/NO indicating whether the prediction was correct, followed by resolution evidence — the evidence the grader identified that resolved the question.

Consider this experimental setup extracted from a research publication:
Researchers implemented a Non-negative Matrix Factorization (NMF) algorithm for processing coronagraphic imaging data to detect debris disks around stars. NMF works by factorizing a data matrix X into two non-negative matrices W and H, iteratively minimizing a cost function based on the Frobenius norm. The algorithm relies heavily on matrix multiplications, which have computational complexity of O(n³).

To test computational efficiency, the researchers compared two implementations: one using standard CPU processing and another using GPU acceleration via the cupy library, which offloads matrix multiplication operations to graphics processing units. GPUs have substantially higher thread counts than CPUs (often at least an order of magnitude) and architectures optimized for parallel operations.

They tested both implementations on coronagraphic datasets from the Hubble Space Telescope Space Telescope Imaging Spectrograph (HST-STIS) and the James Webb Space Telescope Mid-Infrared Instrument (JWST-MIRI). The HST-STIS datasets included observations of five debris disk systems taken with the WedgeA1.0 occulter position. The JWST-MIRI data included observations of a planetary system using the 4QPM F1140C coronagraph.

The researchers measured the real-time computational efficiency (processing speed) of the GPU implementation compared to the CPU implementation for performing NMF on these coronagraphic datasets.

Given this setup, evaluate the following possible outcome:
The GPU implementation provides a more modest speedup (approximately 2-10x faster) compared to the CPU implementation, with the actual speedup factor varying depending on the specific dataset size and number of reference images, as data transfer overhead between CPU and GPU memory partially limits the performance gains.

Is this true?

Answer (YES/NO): YES